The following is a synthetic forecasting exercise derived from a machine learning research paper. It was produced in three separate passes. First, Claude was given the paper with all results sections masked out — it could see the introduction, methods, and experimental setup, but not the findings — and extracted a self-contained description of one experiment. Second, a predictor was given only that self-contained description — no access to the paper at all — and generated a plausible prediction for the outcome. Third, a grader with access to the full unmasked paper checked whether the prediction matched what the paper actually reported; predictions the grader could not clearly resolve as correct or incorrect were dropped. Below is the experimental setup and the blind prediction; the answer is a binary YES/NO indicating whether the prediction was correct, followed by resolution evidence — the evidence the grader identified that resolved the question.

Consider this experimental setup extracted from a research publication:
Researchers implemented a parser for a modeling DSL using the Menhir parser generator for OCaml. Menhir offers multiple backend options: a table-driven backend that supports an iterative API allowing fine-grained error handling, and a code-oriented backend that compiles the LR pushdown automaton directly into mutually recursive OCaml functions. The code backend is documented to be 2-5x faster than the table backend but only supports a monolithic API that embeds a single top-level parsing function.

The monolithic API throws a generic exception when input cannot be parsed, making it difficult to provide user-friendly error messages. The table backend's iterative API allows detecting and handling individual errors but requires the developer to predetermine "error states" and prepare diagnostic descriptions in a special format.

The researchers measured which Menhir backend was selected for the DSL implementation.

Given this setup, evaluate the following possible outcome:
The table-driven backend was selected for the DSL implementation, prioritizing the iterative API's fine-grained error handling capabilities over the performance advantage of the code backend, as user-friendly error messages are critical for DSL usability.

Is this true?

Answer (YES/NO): NO